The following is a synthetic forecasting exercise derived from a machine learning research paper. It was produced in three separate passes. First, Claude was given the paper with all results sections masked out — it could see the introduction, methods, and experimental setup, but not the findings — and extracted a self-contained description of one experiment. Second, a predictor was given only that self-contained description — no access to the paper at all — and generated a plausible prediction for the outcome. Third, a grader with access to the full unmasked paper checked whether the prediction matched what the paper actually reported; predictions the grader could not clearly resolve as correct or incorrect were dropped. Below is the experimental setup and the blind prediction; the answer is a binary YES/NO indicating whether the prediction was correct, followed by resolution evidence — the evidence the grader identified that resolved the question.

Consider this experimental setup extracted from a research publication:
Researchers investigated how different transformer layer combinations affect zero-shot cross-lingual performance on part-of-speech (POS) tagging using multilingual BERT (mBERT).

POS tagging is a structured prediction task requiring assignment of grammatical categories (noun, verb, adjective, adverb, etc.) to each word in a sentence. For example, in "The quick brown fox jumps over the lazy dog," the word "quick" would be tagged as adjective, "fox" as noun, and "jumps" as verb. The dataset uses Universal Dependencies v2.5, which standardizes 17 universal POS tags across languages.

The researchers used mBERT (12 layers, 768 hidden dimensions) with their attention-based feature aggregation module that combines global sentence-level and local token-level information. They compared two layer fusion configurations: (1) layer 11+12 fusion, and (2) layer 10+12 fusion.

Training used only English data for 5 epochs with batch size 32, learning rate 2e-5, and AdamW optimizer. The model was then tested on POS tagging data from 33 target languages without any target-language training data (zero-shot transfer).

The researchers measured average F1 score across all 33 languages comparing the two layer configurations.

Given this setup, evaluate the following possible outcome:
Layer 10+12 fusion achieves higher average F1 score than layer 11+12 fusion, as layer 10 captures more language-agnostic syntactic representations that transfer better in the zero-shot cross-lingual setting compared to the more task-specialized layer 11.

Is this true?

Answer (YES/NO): YES